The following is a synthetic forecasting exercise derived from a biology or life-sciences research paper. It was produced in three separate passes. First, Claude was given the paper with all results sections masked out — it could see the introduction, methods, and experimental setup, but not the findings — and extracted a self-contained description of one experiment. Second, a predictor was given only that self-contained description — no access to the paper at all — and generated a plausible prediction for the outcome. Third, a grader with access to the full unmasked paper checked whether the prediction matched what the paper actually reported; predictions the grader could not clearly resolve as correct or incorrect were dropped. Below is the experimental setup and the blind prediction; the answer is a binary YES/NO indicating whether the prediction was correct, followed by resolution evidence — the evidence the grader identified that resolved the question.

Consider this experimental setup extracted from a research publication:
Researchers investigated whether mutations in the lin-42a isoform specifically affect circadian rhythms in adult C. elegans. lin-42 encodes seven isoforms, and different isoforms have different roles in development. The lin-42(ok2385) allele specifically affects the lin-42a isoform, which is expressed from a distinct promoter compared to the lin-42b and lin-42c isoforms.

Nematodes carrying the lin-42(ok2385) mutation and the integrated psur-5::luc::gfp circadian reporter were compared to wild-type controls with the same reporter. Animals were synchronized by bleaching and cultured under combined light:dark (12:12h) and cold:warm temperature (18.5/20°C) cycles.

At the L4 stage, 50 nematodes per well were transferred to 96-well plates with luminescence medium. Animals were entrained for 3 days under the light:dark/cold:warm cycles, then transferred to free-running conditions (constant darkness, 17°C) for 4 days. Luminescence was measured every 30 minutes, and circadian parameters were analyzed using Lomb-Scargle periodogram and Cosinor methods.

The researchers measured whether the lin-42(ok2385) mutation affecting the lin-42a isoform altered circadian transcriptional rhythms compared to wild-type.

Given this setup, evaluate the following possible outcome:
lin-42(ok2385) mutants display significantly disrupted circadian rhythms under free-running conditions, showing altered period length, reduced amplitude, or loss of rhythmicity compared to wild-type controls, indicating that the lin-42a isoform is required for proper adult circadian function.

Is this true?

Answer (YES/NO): NO